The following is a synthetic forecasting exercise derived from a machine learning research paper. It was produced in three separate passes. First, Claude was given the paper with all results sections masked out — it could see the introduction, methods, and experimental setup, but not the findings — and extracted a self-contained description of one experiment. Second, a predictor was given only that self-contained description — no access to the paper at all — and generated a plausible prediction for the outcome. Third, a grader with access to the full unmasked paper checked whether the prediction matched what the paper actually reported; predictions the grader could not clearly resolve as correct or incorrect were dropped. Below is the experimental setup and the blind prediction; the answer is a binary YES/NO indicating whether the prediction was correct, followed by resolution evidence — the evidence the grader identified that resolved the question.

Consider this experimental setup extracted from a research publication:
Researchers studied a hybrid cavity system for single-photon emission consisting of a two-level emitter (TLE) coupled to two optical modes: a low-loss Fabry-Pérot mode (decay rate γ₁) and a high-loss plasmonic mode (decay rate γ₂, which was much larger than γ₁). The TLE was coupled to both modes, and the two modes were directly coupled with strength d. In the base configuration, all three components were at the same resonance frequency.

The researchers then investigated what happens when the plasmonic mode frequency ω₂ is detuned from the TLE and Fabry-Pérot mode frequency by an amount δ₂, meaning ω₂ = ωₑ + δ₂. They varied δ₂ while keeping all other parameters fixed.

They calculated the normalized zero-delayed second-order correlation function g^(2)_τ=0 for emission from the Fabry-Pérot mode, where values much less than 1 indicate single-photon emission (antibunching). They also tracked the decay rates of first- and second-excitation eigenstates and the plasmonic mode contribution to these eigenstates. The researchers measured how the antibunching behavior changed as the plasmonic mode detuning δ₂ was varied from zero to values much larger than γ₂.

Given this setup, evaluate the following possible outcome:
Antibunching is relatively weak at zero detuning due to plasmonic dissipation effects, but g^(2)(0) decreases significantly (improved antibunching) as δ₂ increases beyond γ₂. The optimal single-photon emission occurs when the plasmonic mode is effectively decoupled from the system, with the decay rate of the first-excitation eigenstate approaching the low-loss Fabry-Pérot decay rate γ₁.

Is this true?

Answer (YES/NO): NO